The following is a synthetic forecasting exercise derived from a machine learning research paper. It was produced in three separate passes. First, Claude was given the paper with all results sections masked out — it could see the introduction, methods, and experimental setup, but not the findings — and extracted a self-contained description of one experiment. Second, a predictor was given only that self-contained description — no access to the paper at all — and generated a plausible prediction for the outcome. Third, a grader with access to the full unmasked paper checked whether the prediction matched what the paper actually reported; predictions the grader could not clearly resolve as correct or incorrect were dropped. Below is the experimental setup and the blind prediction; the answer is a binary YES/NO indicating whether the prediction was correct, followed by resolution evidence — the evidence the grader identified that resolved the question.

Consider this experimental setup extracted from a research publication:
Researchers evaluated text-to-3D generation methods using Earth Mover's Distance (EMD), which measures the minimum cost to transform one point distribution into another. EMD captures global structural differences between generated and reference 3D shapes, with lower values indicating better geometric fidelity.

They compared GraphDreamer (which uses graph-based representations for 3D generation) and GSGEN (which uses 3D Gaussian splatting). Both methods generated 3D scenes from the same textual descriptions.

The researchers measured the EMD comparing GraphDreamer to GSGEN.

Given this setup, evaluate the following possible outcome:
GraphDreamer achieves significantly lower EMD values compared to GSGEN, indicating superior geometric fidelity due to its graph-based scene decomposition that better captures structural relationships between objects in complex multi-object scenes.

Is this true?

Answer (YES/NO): YES